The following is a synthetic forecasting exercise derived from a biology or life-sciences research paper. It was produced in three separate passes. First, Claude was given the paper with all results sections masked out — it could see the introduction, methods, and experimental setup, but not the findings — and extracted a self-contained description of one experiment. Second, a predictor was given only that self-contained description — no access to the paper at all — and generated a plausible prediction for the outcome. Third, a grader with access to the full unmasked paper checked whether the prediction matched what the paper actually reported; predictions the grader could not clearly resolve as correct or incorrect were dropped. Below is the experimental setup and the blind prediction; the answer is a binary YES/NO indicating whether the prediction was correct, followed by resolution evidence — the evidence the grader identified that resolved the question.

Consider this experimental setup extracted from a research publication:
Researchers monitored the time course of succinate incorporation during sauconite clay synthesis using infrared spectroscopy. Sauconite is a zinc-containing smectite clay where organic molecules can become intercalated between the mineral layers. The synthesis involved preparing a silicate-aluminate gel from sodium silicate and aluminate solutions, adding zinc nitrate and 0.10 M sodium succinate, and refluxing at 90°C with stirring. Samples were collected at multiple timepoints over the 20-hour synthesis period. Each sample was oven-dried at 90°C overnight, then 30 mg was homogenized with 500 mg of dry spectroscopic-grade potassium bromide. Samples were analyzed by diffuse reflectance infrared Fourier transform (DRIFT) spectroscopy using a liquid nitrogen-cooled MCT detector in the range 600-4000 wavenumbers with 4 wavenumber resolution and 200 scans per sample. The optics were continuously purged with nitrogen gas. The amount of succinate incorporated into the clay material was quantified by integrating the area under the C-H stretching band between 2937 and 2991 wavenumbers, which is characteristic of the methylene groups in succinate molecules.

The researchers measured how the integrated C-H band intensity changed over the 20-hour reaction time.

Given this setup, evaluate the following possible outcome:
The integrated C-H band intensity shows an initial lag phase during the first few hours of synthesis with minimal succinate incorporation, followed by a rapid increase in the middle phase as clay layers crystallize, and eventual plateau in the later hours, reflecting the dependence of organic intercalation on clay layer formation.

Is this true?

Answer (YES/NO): NO